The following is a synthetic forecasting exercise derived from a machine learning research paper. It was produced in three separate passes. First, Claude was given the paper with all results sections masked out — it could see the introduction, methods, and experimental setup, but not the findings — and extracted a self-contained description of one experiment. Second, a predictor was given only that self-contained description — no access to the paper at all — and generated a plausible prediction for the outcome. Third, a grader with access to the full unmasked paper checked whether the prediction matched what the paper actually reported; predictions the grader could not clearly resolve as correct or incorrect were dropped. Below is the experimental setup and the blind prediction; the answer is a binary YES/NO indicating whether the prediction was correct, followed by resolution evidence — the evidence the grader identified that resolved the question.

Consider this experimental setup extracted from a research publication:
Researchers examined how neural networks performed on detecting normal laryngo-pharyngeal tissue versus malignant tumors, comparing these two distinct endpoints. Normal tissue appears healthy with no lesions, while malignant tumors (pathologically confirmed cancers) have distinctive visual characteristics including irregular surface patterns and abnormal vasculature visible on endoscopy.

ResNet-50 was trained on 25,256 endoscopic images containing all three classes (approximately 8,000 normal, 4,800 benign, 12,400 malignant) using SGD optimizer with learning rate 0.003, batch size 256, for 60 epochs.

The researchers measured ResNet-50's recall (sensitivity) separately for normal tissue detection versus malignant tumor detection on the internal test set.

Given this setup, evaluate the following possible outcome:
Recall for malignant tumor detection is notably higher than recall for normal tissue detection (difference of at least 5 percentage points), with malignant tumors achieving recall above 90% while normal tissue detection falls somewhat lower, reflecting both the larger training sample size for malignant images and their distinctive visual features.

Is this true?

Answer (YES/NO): NO